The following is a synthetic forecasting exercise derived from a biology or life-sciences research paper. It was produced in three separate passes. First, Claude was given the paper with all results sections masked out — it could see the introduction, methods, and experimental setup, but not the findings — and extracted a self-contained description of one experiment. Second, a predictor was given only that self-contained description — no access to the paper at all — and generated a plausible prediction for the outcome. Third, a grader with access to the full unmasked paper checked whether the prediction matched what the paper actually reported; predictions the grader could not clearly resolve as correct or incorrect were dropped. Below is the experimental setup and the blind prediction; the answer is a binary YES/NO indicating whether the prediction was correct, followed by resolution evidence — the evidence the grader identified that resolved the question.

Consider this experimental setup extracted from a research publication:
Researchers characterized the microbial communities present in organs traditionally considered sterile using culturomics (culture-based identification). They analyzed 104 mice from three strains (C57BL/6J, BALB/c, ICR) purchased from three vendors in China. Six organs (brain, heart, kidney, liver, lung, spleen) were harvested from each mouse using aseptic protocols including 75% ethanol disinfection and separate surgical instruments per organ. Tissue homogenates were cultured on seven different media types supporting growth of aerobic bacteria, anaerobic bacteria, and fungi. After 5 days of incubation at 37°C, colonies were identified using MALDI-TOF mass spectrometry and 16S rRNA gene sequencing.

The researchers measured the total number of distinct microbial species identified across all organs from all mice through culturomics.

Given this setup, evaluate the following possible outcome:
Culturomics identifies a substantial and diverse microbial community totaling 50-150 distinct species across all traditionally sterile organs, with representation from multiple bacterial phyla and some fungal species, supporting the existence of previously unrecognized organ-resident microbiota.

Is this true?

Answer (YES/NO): NO